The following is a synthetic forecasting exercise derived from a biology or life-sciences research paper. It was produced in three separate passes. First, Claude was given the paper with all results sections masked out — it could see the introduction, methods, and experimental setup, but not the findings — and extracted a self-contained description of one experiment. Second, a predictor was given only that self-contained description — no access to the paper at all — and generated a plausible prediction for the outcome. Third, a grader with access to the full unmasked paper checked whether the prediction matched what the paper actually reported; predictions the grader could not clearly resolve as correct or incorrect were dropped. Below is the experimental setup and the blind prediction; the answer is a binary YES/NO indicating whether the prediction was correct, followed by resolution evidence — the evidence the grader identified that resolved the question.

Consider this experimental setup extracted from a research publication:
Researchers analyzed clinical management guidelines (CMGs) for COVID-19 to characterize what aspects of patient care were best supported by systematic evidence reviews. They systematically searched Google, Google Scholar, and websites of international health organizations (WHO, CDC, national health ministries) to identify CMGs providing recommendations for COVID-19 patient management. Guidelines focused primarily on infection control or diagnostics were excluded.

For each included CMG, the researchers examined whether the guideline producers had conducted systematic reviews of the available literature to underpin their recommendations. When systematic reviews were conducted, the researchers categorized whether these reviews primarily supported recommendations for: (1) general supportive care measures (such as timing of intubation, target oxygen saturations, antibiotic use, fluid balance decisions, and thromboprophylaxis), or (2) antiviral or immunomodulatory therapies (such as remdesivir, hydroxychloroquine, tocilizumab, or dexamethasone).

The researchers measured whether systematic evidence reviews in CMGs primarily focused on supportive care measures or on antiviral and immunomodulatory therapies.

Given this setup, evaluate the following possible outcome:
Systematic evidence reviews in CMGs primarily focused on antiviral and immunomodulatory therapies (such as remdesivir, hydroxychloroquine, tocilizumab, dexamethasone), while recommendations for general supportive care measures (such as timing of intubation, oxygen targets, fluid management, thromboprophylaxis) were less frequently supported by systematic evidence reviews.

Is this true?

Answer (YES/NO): YES